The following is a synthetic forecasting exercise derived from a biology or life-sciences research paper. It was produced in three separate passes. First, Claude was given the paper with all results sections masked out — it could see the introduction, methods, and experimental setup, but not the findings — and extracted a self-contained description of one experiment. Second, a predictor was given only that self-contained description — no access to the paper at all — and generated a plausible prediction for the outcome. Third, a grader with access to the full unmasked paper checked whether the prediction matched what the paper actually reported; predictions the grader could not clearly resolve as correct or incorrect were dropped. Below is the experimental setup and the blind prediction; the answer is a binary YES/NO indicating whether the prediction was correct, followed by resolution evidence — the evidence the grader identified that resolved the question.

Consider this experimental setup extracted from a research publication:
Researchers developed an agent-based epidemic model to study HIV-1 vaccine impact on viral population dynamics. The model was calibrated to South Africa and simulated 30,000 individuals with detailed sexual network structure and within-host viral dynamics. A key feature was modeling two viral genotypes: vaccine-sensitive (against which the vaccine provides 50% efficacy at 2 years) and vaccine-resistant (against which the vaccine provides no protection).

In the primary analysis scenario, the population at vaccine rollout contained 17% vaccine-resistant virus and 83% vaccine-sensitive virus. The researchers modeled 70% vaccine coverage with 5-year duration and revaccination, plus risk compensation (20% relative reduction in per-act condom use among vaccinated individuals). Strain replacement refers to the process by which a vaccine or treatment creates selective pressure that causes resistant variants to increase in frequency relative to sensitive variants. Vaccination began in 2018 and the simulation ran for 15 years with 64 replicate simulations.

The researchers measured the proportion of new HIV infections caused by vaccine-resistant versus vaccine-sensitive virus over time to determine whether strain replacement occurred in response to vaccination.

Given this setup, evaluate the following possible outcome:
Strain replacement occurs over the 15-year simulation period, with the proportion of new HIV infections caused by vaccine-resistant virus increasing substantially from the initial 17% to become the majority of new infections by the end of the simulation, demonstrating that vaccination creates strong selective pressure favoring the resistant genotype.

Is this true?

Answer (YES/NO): YES